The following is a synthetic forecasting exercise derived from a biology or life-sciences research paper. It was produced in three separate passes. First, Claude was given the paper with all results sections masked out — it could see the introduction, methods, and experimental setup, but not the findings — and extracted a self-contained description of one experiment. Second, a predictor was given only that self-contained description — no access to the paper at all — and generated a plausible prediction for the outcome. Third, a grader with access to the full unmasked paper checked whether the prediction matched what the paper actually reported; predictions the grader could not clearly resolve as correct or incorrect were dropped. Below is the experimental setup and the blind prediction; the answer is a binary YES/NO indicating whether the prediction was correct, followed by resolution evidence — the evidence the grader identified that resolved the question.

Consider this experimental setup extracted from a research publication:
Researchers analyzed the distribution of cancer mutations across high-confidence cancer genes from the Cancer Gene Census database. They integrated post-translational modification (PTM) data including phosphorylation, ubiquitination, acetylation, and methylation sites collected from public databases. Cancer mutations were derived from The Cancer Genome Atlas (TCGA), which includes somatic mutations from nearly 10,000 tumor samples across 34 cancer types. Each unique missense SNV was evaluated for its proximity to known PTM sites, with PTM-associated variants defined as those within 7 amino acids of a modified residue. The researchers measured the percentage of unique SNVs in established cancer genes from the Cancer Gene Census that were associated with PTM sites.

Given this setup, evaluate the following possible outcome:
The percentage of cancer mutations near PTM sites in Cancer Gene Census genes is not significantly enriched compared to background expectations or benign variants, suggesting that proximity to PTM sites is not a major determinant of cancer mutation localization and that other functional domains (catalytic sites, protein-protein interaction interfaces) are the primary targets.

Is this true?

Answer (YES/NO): NO